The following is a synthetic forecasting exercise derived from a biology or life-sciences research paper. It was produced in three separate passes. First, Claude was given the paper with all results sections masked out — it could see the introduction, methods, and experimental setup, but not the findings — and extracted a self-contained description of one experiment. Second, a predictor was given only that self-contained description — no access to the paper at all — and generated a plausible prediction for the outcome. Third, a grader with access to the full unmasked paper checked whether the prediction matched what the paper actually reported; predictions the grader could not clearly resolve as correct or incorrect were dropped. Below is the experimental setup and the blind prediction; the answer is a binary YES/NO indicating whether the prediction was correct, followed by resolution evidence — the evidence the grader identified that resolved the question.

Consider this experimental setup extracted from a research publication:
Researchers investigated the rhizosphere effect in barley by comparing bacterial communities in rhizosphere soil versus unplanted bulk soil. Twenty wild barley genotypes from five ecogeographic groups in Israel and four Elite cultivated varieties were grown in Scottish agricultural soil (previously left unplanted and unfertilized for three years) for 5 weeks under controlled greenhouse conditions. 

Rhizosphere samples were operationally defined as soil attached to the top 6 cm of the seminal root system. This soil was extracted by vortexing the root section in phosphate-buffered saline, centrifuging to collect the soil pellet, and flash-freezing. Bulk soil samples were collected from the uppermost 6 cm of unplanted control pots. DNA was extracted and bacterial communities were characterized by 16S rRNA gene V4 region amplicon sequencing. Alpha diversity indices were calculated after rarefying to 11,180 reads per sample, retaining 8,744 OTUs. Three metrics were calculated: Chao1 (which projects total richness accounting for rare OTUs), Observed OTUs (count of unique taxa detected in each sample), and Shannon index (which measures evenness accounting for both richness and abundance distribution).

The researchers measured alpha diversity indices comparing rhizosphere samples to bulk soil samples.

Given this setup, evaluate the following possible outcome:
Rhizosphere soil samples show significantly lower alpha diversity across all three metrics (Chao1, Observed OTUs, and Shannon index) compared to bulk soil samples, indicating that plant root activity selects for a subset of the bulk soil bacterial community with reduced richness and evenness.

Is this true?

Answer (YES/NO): NO